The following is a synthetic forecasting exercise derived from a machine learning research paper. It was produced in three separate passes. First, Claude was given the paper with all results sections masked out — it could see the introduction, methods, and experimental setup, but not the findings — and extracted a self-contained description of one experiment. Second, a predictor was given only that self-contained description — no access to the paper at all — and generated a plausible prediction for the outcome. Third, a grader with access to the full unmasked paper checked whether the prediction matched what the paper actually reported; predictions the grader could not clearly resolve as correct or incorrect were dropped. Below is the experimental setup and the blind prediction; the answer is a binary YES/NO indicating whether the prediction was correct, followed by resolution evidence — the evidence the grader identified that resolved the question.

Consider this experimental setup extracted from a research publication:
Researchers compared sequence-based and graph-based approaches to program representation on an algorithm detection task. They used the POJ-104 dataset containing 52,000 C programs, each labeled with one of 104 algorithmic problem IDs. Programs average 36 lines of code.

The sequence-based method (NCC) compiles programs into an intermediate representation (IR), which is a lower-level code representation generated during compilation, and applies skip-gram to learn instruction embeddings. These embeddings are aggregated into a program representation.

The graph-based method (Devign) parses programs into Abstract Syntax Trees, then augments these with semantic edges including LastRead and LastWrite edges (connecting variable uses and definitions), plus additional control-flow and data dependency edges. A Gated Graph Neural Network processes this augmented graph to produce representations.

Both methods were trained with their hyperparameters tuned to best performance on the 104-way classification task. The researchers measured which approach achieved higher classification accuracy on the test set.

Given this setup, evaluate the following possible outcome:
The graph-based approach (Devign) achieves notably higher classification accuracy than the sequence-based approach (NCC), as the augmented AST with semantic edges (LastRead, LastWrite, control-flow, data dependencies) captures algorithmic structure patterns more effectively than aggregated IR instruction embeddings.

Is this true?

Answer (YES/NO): NO